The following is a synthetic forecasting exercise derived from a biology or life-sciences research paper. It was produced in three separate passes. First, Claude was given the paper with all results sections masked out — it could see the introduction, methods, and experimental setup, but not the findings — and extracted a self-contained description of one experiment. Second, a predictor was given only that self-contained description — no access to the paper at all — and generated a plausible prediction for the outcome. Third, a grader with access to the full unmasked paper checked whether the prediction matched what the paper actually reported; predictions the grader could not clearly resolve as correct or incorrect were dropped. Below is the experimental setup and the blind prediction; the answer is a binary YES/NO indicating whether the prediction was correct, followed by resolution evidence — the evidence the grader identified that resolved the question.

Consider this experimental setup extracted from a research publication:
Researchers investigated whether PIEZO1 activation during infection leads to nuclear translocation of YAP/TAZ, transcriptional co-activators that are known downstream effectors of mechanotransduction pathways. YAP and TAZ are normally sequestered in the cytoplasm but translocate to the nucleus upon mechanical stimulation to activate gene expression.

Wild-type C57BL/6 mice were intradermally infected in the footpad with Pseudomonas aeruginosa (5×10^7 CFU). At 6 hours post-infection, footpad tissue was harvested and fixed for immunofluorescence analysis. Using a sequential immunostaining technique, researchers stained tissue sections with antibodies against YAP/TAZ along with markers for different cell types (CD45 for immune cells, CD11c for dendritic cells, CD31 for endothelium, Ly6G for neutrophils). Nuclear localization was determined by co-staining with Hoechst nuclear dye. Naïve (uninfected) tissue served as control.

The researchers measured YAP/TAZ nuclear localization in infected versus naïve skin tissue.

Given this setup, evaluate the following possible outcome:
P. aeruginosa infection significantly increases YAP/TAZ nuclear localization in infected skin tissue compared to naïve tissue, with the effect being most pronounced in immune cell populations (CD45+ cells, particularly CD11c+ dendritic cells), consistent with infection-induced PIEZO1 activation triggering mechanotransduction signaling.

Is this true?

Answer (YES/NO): NO